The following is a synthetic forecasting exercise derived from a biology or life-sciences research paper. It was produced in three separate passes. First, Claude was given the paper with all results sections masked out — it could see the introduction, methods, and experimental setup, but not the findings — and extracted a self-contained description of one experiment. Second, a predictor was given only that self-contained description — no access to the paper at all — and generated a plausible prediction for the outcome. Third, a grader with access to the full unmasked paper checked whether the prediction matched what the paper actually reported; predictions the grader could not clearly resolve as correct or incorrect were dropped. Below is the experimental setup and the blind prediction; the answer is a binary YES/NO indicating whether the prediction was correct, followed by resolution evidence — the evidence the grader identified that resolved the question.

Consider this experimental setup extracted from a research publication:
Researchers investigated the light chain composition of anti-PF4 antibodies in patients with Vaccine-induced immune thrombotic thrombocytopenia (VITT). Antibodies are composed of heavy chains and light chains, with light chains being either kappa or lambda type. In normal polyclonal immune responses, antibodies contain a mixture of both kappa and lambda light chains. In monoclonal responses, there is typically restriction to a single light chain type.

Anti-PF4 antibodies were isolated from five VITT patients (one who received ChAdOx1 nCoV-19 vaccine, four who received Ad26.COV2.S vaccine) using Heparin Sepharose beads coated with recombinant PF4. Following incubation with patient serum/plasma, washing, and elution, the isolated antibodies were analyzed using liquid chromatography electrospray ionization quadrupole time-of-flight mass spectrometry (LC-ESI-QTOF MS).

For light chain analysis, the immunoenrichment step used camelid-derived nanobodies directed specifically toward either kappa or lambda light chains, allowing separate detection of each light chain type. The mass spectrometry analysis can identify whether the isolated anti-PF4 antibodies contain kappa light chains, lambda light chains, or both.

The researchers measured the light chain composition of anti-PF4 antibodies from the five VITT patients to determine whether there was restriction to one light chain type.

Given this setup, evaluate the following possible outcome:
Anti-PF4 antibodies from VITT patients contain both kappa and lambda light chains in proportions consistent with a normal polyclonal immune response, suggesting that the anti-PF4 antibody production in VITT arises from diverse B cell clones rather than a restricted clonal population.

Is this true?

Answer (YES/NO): NO